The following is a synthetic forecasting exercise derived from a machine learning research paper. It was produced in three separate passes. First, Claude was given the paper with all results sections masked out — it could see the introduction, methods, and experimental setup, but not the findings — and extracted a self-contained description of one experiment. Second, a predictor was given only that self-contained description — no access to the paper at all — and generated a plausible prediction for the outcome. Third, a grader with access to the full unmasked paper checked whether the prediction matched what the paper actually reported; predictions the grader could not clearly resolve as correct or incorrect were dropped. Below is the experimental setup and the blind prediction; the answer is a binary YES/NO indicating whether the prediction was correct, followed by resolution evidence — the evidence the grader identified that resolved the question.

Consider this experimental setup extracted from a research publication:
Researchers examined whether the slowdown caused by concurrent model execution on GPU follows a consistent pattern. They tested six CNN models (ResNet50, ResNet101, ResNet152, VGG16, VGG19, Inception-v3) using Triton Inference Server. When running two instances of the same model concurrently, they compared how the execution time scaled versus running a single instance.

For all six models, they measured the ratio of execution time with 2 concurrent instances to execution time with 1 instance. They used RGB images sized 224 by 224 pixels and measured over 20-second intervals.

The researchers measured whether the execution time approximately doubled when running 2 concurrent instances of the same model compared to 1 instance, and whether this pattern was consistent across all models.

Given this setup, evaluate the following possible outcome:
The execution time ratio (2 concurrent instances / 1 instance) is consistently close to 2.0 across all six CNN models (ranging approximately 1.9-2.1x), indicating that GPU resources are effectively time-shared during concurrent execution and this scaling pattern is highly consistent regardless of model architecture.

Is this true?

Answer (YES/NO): YES